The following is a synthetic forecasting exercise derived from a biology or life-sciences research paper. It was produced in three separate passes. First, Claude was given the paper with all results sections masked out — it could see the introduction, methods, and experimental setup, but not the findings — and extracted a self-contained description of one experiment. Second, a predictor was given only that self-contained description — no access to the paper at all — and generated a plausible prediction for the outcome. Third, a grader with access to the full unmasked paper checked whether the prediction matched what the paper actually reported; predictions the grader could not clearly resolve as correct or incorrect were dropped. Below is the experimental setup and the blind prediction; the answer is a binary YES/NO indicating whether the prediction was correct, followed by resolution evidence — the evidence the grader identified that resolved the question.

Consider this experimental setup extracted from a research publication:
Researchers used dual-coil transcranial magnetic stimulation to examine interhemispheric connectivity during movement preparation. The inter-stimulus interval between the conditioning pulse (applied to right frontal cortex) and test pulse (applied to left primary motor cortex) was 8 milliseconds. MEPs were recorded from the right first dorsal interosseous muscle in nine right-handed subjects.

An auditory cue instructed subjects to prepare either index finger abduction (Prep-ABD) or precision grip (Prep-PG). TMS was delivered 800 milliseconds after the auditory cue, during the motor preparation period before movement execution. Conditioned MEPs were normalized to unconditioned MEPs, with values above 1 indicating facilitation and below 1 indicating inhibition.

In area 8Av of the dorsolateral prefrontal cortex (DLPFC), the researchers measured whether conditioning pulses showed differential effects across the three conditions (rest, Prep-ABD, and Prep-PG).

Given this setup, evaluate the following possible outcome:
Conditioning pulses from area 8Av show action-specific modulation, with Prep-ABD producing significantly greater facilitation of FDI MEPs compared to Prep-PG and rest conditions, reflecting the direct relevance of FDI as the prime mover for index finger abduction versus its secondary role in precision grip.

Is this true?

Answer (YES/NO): NO